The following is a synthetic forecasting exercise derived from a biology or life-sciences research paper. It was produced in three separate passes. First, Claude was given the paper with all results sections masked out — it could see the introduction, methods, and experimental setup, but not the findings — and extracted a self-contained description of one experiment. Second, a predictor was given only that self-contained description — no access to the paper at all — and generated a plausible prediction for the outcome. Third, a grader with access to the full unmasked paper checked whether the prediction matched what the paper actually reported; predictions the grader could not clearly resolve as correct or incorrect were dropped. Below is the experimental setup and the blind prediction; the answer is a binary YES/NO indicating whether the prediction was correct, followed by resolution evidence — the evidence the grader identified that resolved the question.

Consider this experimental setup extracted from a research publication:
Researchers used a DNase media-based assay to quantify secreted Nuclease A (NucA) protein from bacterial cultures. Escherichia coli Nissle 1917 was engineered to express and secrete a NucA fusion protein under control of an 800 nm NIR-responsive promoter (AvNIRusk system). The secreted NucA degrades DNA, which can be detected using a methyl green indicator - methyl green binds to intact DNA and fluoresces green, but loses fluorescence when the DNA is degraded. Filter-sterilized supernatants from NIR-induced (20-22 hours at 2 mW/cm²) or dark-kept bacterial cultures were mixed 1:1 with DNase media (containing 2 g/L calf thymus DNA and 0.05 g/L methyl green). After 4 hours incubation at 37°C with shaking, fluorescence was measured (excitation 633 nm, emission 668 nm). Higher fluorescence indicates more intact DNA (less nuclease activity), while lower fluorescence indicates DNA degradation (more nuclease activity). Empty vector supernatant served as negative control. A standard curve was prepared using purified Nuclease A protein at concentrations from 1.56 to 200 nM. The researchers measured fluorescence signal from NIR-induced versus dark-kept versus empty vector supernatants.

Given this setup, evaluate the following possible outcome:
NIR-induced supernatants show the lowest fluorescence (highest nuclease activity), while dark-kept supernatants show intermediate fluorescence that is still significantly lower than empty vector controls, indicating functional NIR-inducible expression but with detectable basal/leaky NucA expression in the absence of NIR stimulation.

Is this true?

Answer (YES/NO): NO